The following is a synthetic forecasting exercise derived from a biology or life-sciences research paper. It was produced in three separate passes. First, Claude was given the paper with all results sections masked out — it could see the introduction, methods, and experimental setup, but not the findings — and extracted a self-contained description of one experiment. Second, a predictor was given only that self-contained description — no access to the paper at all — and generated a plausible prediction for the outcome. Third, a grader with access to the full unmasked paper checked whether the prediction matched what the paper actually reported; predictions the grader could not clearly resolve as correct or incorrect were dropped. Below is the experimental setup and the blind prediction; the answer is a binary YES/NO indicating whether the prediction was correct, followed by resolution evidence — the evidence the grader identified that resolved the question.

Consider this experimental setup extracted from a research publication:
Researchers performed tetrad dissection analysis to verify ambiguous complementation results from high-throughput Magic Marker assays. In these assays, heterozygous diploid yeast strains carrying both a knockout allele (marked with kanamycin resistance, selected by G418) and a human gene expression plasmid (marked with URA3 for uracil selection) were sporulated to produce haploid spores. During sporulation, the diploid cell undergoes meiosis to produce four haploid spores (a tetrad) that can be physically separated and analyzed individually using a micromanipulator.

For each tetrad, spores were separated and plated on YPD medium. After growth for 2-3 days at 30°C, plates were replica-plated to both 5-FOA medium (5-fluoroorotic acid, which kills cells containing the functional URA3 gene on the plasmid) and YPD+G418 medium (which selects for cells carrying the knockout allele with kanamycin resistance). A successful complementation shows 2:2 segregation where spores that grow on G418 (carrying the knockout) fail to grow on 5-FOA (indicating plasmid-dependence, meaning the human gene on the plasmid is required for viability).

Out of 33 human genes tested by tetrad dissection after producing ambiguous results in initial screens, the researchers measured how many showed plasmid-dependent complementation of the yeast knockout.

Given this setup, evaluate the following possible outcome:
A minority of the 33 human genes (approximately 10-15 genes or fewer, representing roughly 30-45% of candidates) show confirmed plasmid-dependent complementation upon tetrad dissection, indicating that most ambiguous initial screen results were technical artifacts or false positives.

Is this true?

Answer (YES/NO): YES